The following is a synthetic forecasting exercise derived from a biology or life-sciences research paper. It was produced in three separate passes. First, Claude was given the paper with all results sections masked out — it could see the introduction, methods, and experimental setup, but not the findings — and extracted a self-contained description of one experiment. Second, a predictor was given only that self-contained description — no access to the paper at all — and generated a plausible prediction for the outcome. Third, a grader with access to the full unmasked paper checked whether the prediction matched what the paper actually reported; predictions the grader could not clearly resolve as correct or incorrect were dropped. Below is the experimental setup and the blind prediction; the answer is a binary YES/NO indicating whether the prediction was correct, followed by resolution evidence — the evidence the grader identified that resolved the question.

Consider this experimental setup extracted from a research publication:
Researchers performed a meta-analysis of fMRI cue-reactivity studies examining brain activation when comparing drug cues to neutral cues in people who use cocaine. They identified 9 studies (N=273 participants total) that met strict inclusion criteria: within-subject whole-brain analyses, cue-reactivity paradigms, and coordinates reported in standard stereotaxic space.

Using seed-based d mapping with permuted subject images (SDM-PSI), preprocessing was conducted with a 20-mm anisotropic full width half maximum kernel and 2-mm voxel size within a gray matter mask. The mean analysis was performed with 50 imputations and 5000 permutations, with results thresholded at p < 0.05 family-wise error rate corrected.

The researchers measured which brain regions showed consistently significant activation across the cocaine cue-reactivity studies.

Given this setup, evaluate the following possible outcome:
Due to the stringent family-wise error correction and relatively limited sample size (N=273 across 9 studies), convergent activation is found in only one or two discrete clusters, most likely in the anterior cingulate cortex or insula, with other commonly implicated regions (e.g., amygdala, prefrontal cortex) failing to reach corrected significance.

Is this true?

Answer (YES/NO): NO